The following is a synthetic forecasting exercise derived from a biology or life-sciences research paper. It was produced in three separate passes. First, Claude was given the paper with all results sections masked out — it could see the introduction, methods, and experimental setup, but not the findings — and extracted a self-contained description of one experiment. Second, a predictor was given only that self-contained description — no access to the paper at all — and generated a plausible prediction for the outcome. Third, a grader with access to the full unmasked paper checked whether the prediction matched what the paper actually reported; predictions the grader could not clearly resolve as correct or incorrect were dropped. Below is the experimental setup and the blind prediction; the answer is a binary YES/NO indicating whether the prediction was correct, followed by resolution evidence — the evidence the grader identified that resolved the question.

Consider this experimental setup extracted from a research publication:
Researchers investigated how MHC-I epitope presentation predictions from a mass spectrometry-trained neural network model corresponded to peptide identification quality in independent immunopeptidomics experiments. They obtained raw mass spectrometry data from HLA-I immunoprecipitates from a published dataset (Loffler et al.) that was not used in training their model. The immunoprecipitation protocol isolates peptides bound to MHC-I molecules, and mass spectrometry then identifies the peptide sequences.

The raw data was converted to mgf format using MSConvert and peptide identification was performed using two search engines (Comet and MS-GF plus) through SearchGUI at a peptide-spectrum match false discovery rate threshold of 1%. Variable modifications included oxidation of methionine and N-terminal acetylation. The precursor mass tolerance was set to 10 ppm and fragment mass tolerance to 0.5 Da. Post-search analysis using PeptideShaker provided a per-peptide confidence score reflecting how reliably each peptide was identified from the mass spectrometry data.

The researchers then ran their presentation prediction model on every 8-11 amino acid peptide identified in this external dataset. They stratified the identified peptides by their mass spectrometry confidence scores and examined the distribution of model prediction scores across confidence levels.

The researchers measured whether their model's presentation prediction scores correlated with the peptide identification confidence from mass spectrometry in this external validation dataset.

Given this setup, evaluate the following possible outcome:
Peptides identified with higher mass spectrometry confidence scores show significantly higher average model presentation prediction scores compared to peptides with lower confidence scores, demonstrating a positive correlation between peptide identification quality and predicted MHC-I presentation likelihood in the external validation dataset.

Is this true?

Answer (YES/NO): YES